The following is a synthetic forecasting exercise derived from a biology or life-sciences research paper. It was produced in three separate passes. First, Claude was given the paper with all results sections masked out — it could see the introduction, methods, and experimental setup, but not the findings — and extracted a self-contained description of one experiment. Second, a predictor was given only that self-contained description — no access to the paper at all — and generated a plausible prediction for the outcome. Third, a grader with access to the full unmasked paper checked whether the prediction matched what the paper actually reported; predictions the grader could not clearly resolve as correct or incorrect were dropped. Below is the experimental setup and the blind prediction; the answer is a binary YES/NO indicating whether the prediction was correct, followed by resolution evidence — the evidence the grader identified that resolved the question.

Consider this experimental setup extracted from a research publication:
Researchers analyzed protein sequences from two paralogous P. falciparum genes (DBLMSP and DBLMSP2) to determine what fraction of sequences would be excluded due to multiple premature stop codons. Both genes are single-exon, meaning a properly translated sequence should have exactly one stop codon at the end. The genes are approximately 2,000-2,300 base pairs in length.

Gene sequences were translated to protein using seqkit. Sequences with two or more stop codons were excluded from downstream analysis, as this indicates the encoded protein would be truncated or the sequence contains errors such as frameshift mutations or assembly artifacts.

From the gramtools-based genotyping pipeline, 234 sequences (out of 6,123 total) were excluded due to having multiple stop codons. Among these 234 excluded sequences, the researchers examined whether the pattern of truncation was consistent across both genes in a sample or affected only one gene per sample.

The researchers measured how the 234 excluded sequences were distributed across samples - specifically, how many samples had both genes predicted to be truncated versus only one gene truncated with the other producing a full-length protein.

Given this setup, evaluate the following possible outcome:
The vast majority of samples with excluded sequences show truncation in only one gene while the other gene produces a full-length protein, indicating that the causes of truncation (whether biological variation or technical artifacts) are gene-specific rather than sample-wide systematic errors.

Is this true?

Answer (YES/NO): YES